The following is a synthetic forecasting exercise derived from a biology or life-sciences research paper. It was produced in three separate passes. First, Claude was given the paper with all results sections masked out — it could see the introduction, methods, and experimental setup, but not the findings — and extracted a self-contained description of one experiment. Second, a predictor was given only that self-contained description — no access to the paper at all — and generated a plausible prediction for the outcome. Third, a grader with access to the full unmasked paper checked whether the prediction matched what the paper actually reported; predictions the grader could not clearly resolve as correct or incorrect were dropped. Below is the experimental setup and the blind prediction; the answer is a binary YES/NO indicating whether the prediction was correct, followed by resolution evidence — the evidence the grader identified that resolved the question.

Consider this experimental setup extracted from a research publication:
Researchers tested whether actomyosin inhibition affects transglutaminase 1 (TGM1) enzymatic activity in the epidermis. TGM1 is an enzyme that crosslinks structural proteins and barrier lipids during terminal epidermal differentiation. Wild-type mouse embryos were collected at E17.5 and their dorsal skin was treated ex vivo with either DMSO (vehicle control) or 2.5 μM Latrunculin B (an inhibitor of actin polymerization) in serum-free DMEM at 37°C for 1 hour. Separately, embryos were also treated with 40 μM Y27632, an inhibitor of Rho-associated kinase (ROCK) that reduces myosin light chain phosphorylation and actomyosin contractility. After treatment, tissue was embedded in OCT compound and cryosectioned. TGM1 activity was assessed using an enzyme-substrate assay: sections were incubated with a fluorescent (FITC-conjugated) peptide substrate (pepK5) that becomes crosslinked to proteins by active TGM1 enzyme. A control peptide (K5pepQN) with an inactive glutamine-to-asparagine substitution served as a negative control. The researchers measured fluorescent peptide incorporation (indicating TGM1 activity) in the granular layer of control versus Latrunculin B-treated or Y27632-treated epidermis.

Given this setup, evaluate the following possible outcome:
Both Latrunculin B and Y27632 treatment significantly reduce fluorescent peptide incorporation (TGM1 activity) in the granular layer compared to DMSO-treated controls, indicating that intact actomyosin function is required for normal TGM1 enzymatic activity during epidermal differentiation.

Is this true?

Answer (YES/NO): YES